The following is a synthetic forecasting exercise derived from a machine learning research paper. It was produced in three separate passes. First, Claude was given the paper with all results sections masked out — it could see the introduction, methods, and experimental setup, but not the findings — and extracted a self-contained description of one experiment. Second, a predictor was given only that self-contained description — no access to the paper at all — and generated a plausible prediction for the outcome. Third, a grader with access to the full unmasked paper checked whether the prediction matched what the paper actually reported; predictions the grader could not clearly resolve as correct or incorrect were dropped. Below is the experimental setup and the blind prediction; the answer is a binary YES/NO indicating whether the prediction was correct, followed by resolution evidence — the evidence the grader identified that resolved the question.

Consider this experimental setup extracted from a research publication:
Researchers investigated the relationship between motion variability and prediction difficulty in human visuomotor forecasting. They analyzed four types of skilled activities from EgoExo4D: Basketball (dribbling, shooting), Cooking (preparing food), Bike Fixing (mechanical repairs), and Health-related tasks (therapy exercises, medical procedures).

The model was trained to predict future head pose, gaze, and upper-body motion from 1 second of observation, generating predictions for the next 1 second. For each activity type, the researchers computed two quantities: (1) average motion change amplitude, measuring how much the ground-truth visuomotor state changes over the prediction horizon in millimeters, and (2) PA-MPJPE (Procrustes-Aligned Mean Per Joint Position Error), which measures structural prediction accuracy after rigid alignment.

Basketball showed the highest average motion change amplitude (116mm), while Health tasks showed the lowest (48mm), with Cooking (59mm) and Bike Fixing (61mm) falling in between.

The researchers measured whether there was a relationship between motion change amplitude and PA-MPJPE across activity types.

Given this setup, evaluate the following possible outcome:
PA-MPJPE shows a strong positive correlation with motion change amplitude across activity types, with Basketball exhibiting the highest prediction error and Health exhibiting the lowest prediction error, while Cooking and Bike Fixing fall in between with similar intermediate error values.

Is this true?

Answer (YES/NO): YES